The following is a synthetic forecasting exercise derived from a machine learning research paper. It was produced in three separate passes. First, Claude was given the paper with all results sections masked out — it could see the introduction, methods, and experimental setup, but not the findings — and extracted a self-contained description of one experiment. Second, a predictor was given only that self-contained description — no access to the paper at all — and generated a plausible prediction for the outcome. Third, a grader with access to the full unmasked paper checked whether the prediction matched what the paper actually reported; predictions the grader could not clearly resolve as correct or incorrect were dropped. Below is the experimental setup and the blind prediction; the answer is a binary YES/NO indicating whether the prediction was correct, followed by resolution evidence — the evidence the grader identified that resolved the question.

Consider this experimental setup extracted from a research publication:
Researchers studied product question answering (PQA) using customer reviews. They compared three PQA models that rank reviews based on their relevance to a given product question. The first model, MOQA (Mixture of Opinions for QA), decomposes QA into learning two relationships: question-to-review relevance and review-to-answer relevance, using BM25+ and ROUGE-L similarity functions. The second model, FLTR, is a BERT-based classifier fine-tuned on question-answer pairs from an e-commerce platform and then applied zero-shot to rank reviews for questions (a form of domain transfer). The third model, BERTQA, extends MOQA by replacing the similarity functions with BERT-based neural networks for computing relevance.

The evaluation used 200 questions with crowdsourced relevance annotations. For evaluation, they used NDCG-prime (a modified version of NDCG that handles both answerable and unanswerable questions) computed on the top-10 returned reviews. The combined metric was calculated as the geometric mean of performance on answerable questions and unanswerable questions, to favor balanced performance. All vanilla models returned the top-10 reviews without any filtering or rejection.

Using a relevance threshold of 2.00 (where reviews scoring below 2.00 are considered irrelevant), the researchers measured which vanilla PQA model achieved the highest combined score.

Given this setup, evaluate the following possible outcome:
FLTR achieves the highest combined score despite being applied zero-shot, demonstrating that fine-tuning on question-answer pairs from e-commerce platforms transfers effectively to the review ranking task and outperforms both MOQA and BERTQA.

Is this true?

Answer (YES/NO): YES